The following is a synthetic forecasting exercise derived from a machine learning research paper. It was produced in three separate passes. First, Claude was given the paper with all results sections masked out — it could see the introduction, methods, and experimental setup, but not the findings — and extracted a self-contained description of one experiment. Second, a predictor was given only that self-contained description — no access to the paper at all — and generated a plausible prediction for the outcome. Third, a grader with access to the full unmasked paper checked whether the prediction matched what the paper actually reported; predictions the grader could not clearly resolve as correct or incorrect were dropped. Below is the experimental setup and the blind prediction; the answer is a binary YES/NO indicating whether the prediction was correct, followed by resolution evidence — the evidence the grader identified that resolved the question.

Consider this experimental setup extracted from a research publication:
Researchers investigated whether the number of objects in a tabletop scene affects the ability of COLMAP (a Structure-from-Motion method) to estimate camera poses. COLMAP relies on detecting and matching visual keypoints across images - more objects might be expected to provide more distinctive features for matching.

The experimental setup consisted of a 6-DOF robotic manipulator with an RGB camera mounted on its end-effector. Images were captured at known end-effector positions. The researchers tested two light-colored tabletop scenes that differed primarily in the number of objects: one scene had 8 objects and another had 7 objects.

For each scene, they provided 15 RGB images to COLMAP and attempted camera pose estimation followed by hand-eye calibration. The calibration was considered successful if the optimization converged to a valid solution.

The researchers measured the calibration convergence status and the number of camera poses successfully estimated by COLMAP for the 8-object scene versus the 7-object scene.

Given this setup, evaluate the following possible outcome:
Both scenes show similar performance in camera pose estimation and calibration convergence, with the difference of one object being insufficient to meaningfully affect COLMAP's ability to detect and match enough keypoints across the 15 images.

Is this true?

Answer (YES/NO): NO